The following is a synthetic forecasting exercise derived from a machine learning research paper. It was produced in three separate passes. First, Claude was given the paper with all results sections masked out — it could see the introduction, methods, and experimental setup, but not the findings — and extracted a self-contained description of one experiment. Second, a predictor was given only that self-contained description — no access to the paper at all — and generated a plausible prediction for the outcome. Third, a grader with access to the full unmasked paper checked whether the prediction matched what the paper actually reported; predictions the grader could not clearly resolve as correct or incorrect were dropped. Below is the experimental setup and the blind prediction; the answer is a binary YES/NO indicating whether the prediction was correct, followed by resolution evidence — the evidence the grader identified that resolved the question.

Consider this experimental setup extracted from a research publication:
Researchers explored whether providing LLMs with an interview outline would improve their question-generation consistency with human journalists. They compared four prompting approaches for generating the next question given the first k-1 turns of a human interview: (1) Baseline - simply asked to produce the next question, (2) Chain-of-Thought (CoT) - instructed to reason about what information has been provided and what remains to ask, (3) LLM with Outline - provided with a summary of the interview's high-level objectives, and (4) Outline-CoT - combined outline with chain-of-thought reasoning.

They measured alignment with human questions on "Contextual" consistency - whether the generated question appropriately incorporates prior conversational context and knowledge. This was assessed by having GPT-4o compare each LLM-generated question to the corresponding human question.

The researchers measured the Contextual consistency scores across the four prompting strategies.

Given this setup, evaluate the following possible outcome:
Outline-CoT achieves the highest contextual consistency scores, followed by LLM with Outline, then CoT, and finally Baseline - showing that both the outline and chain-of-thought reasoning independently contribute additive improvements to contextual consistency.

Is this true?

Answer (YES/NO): NO